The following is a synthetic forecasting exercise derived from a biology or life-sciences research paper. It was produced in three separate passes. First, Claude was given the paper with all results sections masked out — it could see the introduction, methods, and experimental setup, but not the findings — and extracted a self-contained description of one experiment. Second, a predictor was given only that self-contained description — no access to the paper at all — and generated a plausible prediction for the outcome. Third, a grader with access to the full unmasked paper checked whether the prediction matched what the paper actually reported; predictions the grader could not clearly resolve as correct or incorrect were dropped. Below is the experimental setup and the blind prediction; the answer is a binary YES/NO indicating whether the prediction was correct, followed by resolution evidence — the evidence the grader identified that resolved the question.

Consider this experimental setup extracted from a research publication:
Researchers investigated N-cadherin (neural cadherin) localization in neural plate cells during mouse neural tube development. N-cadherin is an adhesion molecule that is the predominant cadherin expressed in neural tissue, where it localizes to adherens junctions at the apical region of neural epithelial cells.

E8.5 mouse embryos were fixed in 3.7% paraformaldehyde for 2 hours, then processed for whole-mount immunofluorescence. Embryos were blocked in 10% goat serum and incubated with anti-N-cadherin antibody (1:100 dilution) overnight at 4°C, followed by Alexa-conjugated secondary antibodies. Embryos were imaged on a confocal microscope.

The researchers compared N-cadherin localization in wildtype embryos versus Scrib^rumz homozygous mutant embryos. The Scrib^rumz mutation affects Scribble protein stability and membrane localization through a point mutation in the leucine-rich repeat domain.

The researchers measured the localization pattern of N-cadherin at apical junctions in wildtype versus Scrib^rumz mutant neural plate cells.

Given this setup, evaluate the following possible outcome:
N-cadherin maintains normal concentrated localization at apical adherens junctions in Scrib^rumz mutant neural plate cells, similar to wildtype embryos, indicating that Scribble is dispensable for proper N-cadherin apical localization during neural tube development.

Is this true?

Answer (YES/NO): NO